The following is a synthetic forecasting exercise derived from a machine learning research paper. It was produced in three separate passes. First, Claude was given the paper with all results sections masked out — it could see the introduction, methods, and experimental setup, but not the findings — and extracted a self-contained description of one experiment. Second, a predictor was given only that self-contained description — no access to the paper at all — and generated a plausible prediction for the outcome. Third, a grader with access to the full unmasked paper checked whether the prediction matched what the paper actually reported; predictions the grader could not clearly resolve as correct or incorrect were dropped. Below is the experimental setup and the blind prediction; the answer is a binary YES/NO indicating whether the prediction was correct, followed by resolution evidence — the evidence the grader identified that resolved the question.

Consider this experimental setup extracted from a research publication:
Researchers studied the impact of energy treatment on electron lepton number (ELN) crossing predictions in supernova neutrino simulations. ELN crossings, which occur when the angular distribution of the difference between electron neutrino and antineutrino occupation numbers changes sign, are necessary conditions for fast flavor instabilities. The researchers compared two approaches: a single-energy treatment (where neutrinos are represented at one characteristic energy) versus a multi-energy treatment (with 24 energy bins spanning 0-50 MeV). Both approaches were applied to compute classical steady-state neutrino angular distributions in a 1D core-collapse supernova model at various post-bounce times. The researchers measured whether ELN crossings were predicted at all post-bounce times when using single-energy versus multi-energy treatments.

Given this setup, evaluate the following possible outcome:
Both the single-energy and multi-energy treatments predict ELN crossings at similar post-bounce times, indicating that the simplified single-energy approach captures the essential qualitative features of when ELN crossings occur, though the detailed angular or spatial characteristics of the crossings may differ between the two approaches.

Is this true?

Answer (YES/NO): NO